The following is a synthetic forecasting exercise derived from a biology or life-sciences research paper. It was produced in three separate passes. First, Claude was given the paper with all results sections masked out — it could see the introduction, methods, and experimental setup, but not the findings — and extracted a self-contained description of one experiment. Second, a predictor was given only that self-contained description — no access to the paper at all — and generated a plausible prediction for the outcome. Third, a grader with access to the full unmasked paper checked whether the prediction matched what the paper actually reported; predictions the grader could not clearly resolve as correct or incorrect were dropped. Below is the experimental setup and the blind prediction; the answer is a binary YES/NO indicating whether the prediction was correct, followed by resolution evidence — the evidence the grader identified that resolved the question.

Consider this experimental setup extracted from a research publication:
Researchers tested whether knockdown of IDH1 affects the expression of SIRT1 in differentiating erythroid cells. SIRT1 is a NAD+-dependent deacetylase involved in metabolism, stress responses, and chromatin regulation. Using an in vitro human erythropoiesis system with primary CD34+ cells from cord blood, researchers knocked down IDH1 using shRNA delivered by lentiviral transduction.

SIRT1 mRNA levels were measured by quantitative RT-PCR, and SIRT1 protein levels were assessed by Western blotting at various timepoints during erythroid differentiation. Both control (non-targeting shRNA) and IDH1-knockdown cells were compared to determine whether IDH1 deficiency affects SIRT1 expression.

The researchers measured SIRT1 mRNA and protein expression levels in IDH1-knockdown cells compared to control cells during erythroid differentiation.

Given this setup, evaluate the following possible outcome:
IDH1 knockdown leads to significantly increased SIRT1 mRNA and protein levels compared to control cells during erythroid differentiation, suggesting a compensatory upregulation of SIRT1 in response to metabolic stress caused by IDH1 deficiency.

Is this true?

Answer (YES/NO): NO